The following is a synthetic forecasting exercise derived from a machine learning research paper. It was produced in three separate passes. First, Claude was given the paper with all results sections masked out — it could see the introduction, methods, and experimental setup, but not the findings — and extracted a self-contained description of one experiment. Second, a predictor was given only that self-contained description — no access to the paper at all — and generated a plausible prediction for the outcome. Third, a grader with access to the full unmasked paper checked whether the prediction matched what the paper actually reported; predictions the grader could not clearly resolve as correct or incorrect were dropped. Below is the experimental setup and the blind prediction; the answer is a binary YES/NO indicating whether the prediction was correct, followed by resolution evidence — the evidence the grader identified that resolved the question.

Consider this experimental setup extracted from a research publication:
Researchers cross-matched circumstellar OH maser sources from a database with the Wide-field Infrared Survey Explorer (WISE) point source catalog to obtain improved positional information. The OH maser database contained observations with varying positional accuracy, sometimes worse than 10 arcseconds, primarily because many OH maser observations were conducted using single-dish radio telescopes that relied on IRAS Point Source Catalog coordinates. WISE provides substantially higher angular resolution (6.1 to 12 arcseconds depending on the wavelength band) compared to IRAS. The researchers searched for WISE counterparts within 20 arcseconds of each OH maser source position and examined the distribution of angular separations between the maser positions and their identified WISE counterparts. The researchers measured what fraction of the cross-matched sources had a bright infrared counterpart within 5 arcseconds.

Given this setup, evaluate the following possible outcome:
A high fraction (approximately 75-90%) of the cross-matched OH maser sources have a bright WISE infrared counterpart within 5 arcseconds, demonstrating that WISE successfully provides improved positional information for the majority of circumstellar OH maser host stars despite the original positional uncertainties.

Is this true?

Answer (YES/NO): YES